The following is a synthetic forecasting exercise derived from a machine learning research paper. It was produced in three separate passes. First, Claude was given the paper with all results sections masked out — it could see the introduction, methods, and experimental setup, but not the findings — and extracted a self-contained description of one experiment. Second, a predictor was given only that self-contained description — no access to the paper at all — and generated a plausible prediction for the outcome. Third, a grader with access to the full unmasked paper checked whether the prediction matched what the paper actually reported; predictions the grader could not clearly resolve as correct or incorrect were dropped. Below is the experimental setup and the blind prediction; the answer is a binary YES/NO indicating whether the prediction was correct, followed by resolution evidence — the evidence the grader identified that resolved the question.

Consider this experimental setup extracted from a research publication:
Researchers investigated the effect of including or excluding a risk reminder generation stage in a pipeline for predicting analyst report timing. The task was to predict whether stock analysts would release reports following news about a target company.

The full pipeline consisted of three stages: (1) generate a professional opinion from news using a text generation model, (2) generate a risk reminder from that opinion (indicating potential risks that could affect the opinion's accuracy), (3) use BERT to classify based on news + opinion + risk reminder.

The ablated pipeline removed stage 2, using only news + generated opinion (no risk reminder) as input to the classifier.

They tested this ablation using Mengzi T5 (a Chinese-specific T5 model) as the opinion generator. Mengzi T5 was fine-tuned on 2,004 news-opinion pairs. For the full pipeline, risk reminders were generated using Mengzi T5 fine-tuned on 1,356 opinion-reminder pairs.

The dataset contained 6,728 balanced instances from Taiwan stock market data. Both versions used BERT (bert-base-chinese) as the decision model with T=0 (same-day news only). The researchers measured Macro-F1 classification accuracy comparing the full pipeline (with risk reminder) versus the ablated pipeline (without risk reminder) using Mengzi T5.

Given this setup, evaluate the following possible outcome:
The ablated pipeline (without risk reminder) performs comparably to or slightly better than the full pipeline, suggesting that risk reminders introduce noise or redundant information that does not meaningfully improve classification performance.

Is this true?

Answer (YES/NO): NO